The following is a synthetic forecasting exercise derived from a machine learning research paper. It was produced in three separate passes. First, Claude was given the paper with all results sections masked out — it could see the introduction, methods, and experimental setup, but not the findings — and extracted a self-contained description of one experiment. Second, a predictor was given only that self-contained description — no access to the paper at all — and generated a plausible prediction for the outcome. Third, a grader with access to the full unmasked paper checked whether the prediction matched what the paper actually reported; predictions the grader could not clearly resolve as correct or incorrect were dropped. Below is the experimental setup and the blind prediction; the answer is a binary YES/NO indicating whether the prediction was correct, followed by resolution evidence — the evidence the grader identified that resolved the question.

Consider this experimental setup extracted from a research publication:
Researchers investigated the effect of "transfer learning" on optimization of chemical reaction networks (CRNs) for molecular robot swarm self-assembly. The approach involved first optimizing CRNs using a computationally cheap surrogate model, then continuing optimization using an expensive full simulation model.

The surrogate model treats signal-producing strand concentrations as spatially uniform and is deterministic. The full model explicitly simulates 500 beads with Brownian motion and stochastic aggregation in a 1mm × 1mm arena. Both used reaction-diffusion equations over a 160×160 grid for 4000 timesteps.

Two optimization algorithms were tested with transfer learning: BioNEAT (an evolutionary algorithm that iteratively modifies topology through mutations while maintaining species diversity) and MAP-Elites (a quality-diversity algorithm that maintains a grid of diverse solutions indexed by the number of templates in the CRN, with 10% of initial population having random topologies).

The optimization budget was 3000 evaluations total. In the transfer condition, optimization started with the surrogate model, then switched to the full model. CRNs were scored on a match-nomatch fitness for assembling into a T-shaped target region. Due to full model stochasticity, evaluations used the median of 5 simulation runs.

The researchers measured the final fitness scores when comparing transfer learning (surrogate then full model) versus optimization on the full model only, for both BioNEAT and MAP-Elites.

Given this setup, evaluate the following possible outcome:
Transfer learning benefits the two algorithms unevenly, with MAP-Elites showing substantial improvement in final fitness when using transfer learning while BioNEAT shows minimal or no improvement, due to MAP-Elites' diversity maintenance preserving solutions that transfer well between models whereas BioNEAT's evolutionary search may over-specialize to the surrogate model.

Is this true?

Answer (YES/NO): NO